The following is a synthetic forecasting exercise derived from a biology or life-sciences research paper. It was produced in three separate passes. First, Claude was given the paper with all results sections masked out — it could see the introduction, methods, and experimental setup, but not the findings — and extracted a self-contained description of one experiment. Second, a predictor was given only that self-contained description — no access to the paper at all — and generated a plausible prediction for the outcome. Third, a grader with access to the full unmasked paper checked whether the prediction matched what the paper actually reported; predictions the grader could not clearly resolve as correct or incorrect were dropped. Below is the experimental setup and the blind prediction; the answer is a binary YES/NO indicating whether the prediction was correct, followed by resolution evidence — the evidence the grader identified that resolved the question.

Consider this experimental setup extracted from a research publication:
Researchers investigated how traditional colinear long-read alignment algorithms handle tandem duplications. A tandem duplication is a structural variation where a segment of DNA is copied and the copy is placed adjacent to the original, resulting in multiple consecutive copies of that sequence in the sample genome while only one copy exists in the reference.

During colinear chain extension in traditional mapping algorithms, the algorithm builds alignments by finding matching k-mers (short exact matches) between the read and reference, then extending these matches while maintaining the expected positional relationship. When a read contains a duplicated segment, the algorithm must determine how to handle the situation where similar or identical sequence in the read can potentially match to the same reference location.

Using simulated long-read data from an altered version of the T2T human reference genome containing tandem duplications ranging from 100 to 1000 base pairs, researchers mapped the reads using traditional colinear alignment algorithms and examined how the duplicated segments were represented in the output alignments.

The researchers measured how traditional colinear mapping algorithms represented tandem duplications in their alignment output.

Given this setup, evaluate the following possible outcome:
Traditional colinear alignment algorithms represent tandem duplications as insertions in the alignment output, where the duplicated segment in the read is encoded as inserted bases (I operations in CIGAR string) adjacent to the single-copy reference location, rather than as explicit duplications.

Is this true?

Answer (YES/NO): YES